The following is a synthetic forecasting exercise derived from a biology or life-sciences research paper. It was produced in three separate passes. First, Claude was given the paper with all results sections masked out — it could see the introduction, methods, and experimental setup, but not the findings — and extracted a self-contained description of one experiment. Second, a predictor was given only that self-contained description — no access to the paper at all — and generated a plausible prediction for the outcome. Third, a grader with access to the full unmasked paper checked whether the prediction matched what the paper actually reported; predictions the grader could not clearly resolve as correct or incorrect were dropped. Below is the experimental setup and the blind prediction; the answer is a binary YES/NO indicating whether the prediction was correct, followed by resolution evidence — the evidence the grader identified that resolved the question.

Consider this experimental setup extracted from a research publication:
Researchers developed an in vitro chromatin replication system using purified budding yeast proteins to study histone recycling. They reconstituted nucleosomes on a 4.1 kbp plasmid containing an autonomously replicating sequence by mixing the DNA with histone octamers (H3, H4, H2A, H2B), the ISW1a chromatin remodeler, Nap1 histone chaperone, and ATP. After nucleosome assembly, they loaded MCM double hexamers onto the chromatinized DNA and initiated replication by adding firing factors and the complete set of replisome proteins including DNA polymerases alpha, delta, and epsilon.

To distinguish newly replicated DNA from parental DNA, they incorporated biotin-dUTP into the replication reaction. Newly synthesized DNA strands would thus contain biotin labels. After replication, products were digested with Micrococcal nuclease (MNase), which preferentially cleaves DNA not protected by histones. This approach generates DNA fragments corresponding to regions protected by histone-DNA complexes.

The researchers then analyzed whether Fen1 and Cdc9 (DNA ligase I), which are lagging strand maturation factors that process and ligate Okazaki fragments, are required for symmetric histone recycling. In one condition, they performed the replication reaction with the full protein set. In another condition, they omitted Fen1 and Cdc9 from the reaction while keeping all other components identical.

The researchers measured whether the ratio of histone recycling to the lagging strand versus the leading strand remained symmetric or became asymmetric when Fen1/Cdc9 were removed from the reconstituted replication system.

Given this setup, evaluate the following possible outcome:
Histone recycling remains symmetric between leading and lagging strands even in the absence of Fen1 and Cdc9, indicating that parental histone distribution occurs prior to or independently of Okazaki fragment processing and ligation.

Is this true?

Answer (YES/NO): YES